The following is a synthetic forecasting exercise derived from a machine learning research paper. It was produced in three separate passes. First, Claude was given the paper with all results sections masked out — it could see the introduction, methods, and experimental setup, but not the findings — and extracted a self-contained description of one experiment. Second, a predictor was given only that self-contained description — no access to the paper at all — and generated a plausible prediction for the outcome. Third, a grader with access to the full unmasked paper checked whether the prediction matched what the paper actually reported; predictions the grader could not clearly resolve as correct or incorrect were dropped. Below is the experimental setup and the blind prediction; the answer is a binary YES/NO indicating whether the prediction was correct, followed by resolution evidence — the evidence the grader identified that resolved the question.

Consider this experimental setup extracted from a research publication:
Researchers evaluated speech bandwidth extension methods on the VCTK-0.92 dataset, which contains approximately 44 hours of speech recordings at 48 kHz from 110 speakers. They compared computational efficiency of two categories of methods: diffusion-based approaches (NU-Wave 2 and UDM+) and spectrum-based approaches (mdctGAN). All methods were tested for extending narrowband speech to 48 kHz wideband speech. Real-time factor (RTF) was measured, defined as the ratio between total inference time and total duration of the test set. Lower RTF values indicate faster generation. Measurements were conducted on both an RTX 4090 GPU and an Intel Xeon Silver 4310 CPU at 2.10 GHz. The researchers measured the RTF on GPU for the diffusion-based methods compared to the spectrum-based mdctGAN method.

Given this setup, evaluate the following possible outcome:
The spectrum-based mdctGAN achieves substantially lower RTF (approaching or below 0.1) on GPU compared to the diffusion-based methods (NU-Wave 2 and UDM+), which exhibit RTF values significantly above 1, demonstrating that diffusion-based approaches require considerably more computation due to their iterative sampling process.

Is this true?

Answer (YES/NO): NO